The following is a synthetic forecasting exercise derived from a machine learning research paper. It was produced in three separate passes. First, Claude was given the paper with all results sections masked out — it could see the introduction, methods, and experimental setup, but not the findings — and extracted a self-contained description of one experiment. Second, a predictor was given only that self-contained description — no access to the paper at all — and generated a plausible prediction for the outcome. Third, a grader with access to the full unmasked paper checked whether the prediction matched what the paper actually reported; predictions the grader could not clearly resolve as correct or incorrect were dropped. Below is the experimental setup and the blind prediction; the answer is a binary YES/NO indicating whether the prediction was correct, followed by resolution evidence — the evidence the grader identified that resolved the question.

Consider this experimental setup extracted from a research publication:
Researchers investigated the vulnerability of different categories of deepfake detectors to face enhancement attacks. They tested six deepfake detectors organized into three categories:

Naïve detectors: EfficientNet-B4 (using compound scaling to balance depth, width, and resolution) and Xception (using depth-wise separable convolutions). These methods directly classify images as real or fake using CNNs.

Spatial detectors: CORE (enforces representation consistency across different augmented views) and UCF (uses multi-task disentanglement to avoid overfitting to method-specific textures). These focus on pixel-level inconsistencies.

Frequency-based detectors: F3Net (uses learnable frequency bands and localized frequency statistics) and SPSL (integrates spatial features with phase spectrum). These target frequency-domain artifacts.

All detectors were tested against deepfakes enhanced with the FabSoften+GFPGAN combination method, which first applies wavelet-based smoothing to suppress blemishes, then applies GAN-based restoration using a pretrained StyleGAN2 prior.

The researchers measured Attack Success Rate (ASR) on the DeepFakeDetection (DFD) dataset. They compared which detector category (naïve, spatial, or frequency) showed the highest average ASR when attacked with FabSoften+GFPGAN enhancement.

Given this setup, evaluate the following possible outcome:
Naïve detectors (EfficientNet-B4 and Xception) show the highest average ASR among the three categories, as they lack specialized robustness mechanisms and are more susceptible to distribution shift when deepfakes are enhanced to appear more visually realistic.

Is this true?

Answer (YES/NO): YES